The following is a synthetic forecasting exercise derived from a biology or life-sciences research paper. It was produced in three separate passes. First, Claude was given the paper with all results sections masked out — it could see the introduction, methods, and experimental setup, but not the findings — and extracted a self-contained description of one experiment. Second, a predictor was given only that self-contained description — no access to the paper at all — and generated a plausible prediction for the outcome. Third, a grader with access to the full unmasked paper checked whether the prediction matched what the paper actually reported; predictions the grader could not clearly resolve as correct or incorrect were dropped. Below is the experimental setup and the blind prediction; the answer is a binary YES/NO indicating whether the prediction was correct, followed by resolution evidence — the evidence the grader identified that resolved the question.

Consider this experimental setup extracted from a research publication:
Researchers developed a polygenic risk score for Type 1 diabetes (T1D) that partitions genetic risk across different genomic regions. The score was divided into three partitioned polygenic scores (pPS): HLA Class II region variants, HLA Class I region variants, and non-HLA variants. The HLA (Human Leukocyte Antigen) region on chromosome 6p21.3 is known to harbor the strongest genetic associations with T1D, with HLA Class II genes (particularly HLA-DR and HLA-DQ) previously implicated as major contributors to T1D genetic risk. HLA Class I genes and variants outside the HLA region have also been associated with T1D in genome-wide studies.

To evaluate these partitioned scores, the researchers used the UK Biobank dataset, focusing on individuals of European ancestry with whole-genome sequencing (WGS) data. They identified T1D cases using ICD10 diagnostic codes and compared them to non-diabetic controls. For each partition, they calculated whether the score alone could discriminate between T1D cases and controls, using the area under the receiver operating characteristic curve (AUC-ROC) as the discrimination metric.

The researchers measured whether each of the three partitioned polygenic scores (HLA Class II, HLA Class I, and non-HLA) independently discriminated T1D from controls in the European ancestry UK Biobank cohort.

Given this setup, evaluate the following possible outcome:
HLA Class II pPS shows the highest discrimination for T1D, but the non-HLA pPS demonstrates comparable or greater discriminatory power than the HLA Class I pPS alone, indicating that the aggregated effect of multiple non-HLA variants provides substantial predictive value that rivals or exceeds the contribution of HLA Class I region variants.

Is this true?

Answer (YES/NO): YES